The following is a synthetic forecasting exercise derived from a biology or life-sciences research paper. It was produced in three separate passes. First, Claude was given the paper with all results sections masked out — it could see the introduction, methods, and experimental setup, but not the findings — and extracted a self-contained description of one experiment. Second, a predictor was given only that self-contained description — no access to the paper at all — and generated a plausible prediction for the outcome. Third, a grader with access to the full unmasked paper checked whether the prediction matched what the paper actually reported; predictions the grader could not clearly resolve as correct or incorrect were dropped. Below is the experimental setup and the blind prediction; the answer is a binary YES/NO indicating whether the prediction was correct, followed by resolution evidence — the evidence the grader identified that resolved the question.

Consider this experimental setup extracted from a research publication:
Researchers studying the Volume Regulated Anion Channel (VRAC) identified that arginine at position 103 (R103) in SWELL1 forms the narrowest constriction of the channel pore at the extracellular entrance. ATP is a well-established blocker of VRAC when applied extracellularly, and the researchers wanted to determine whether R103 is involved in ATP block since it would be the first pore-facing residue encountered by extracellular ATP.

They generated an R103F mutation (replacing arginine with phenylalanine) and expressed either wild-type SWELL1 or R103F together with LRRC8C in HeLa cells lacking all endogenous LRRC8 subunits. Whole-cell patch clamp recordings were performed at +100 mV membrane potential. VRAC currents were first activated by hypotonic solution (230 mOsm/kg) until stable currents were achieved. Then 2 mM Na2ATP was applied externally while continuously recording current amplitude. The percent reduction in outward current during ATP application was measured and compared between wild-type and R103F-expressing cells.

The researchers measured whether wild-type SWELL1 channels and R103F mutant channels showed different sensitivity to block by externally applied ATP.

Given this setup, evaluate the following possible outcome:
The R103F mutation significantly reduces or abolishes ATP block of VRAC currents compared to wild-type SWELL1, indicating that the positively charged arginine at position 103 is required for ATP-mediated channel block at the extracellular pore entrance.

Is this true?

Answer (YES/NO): YES